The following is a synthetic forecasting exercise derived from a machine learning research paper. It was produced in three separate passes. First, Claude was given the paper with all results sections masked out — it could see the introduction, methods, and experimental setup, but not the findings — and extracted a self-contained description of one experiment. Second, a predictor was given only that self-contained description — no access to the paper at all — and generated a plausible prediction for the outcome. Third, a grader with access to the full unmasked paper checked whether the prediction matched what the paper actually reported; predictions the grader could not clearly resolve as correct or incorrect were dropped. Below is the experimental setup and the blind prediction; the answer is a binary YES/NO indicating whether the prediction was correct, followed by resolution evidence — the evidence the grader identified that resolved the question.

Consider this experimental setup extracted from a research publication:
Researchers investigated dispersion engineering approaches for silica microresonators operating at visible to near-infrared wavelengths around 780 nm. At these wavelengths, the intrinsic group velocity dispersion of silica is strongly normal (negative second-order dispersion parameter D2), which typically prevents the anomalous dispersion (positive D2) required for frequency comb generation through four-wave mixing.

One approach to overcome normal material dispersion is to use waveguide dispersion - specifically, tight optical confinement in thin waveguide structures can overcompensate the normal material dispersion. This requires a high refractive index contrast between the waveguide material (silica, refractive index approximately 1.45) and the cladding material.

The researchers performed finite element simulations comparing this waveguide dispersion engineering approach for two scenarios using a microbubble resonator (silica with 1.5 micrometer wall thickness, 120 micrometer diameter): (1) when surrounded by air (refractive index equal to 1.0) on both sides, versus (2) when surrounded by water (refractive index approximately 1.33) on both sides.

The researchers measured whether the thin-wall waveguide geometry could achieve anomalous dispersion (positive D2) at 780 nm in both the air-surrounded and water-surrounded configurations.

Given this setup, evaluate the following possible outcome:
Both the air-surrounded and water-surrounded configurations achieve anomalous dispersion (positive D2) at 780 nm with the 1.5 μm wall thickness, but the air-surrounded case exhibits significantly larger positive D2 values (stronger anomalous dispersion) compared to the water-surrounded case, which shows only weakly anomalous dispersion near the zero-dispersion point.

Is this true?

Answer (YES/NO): NO